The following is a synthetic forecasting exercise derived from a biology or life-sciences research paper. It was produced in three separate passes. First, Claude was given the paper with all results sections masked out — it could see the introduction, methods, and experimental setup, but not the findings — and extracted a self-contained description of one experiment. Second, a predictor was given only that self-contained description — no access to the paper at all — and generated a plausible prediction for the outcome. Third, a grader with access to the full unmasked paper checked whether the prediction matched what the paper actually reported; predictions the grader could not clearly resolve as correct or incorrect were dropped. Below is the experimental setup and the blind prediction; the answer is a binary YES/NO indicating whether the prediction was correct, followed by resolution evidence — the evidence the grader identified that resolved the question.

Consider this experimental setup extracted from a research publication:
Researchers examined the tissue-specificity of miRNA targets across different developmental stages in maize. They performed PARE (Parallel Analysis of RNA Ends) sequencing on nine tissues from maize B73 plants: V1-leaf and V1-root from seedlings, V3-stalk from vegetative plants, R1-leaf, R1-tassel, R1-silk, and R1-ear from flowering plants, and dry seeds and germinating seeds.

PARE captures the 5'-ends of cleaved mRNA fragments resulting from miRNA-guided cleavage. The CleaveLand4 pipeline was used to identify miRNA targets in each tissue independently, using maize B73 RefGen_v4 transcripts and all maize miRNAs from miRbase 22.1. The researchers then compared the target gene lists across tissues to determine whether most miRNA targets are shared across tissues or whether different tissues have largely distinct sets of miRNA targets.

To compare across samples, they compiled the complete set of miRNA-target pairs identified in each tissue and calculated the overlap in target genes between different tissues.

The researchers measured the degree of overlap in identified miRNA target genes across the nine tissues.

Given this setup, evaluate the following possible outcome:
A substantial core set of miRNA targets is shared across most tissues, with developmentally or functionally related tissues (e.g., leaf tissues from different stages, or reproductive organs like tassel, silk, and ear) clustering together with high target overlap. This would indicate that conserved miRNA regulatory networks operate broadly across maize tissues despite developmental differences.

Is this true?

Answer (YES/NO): NO